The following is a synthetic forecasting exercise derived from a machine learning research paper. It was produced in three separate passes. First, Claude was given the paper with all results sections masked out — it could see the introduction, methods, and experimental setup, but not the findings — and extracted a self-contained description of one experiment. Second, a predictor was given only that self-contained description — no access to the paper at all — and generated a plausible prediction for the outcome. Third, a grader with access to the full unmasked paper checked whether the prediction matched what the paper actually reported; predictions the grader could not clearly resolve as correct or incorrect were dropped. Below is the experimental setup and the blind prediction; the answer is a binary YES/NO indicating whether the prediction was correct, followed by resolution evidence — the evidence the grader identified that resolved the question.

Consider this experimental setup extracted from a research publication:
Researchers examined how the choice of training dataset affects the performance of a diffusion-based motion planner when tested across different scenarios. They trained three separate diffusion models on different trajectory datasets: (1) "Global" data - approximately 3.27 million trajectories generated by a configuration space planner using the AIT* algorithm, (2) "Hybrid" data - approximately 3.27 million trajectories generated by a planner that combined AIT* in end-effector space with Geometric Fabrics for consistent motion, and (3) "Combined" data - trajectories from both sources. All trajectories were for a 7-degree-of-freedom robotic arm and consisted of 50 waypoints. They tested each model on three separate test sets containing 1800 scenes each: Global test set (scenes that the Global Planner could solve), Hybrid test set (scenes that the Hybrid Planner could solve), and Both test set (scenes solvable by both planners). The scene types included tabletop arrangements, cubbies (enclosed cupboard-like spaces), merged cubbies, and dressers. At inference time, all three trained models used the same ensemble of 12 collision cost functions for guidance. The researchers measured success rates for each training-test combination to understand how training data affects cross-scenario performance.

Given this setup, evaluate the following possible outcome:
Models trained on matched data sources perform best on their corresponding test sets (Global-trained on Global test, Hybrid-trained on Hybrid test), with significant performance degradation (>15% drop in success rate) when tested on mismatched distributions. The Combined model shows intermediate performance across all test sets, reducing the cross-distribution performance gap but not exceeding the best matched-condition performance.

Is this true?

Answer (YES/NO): NO